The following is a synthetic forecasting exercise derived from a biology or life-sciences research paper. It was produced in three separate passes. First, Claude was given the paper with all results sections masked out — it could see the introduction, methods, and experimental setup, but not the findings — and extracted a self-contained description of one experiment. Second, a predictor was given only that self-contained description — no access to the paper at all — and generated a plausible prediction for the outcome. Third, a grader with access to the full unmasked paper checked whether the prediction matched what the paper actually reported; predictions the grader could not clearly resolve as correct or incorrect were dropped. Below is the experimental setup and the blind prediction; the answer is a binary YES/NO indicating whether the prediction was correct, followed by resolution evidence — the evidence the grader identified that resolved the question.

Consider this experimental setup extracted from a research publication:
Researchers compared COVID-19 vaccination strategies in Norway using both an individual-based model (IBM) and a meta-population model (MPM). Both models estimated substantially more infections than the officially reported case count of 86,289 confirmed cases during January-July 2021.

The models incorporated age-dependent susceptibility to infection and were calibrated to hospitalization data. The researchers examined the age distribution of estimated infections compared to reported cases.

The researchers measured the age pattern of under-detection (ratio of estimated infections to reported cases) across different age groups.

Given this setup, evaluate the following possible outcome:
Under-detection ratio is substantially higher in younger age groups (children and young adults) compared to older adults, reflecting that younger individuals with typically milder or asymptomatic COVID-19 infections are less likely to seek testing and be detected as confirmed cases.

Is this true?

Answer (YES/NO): YES